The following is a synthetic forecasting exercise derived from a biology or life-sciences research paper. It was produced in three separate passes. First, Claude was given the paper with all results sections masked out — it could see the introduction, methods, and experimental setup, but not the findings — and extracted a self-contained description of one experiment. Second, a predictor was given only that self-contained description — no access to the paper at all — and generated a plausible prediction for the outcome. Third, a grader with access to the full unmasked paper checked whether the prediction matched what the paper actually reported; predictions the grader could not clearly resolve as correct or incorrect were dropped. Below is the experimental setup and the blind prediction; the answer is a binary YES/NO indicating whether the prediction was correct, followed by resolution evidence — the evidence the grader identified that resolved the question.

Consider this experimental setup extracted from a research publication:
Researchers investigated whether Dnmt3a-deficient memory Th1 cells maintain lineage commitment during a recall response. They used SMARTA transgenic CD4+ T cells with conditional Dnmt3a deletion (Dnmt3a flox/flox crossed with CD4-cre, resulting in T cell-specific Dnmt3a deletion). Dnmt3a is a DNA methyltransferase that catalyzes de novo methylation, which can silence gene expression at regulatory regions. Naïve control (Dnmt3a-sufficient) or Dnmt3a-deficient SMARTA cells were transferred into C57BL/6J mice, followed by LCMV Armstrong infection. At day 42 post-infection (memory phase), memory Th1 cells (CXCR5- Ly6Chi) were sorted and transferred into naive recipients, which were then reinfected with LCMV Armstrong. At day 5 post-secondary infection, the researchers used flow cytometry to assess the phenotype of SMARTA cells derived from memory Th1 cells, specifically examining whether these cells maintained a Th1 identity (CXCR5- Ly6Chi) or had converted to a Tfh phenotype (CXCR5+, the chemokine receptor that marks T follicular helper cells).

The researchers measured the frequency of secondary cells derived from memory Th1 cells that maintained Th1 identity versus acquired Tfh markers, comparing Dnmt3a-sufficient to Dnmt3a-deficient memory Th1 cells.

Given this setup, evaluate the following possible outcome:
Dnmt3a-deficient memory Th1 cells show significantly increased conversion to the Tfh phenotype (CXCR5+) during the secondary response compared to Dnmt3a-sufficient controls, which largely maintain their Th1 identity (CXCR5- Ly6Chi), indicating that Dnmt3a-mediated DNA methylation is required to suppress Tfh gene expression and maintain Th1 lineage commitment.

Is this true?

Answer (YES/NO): YES